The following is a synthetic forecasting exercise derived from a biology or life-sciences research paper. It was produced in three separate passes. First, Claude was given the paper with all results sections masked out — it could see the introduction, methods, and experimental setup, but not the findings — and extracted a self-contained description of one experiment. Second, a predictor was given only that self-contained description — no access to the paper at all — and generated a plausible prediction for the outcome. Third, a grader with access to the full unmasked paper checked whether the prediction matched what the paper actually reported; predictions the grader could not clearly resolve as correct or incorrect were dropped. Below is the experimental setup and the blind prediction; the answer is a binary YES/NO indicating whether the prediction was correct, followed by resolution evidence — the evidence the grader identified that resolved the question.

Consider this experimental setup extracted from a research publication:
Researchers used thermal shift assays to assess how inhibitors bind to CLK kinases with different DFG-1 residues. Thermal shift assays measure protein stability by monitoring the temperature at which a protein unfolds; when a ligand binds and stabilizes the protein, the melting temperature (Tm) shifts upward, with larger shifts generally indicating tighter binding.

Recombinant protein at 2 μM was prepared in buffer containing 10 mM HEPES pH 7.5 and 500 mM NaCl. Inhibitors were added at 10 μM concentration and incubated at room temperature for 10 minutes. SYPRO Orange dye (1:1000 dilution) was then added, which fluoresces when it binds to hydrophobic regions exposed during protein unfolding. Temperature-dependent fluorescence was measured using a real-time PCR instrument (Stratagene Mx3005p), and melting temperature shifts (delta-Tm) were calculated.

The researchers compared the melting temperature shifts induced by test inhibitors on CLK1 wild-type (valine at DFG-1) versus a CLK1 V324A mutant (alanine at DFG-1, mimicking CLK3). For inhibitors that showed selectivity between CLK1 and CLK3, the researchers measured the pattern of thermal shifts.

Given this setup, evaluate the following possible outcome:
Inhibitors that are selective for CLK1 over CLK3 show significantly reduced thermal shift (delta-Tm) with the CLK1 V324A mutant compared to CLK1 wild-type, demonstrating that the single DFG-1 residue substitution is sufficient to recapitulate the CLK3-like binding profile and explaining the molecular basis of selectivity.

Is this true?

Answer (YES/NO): YES